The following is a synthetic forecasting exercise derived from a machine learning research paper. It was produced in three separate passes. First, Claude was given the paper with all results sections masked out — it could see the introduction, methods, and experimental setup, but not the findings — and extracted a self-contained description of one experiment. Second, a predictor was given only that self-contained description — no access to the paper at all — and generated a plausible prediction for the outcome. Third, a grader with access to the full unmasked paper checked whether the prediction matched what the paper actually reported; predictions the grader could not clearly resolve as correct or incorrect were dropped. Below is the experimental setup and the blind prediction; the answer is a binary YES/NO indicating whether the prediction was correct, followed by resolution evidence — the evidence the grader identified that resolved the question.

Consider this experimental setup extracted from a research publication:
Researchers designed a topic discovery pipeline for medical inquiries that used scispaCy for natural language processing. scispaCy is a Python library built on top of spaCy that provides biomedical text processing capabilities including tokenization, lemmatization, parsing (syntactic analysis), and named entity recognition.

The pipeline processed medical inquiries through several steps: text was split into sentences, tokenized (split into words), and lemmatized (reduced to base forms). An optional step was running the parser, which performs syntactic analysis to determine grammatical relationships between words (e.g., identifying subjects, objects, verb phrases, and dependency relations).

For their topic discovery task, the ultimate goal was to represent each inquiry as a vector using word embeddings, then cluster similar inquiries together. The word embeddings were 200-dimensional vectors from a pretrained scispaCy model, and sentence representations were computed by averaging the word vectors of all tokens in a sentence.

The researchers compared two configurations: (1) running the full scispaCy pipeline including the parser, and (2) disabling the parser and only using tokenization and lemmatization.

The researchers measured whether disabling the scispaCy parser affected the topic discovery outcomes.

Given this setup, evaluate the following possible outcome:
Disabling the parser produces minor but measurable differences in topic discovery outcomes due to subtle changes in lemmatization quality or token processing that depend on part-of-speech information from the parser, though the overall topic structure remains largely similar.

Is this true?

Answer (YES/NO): NO